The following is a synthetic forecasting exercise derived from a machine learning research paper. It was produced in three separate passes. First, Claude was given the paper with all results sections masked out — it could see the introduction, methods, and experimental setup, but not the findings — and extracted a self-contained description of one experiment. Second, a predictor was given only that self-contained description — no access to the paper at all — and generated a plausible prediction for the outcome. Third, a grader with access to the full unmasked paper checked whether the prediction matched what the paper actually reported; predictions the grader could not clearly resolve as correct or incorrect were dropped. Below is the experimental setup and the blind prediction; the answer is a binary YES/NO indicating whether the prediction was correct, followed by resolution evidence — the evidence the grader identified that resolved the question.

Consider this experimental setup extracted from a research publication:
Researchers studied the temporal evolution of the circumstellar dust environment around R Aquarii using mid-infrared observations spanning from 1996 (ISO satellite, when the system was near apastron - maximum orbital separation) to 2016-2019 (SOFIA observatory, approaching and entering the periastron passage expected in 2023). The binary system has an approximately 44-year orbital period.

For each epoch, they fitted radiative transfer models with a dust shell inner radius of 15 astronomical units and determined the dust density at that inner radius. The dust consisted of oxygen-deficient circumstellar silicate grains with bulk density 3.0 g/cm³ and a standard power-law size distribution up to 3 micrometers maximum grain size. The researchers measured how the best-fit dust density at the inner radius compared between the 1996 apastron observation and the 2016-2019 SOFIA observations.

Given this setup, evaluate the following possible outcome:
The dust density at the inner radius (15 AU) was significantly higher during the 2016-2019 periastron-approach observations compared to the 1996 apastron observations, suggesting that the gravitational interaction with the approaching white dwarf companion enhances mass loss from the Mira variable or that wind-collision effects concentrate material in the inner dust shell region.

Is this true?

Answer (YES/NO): NO